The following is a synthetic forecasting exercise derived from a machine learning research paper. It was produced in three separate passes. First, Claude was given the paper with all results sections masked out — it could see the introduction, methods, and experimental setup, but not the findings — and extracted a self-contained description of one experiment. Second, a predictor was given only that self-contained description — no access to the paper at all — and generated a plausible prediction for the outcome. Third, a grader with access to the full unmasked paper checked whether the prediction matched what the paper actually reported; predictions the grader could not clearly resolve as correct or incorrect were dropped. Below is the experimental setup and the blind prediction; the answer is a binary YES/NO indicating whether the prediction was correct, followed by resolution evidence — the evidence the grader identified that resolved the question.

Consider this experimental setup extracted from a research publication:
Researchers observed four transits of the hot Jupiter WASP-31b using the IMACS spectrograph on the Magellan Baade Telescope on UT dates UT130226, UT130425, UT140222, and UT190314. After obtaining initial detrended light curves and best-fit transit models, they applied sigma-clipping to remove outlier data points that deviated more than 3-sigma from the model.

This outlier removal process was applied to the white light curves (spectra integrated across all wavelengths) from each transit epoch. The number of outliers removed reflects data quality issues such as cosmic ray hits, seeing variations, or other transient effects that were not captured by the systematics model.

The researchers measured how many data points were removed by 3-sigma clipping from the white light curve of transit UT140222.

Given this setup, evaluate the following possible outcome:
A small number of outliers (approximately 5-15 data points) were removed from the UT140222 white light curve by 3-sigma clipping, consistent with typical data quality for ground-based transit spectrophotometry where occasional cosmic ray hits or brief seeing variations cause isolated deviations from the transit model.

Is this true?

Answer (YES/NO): NO